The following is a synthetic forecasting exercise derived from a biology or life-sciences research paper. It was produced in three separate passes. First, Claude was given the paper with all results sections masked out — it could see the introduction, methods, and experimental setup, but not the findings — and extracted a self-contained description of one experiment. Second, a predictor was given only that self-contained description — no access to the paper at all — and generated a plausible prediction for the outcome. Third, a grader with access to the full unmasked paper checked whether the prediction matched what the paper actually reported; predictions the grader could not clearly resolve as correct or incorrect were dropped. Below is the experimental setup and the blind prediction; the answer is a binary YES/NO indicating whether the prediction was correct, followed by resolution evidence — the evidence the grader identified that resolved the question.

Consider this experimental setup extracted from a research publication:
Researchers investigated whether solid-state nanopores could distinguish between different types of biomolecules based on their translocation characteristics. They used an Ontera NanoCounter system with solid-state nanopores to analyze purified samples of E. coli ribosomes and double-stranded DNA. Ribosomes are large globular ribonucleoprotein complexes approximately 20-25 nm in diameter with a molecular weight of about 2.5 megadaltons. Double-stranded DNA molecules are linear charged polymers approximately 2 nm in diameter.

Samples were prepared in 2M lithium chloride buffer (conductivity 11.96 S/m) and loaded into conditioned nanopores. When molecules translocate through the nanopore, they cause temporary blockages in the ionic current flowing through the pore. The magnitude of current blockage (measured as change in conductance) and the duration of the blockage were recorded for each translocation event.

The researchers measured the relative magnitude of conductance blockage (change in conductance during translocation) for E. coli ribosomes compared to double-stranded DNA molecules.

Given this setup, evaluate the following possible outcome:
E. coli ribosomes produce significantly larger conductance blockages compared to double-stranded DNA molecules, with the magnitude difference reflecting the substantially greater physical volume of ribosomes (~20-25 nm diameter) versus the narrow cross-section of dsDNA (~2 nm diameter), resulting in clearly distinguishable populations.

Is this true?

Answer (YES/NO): YES